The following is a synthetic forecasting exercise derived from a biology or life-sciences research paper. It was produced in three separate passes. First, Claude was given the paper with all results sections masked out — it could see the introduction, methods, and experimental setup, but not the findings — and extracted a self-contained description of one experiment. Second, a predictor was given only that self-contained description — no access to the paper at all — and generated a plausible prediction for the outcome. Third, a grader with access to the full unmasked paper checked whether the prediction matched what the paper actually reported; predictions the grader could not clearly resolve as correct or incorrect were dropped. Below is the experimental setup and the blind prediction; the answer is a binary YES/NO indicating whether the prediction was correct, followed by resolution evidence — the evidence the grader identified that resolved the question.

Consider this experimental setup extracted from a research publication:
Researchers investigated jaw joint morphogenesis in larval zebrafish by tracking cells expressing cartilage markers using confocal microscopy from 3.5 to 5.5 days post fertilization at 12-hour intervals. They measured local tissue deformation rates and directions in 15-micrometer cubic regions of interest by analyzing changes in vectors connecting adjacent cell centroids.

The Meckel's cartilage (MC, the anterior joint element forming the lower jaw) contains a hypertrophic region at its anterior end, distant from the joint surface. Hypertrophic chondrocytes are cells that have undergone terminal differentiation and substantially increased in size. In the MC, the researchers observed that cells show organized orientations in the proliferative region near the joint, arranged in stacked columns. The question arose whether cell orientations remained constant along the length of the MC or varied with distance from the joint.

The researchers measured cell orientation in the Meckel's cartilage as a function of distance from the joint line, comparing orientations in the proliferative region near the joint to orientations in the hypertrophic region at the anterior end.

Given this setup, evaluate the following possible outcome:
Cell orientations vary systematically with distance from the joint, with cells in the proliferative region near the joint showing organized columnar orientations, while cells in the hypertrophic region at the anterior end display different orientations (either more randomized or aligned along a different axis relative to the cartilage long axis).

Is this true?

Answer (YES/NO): YES